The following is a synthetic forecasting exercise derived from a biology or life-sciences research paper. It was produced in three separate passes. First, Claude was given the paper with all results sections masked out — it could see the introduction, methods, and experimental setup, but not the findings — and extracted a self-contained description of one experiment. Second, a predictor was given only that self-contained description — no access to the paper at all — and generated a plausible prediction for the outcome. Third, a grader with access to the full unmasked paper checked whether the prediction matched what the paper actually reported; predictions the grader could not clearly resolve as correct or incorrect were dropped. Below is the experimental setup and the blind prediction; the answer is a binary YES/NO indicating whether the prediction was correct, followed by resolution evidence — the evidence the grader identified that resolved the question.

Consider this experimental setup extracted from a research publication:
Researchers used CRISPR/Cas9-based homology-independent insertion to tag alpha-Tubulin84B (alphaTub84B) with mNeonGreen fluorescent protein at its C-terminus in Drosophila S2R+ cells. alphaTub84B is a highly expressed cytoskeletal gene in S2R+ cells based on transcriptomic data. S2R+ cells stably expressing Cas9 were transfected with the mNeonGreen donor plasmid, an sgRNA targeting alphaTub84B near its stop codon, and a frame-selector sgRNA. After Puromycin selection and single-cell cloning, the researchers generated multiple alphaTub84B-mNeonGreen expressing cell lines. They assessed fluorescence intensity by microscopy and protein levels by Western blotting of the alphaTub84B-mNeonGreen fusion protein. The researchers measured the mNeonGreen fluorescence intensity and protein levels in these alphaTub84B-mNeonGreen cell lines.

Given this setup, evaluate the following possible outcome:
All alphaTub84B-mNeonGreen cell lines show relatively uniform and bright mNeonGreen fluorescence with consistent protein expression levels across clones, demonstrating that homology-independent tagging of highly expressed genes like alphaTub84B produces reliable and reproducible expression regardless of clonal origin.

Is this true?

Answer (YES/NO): NO